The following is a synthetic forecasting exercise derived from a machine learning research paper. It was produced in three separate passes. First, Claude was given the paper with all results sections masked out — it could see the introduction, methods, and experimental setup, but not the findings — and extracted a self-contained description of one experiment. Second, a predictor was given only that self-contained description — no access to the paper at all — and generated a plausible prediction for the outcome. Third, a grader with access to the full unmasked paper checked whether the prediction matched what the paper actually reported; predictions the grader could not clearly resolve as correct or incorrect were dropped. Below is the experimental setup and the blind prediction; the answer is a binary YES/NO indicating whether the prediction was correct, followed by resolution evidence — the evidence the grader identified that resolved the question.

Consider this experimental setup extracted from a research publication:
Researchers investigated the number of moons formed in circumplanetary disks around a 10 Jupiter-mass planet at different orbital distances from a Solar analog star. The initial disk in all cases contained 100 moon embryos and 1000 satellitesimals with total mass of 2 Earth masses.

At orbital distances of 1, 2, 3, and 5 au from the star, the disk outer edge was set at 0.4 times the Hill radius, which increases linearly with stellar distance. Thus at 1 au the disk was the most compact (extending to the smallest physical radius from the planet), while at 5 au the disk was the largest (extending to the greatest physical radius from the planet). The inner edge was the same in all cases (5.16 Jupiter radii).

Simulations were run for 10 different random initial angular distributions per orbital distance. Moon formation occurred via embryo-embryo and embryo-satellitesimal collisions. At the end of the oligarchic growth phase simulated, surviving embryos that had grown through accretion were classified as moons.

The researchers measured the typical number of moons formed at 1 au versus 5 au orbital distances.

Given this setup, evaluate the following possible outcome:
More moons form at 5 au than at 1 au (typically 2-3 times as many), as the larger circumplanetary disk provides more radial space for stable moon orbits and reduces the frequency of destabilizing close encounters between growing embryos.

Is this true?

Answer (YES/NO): NO